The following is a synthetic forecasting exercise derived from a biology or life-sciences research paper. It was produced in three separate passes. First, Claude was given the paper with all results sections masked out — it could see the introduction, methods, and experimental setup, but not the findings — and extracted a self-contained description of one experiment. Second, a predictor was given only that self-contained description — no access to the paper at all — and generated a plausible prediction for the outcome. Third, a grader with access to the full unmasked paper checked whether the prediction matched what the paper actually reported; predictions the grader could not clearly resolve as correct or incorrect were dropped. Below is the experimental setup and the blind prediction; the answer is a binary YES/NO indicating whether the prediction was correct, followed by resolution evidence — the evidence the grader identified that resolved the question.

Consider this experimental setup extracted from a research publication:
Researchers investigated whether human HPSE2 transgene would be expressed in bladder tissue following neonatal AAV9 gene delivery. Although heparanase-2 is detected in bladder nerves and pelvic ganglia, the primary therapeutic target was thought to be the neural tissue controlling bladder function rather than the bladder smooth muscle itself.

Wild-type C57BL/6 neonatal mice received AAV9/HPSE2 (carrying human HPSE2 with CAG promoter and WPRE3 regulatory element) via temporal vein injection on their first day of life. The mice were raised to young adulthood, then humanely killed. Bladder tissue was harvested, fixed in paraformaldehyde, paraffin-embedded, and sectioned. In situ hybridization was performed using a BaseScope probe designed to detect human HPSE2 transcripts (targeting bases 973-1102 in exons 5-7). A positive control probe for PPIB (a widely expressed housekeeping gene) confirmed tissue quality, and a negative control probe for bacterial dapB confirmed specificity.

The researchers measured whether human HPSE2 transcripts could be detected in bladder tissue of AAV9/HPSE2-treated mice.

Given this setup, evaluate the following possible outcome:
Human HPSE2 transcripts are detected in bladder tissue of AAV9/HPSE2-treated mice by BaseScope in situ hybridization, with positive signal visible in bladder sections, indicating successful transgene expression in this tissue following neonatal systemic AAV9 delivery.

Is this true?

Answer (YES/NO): NO